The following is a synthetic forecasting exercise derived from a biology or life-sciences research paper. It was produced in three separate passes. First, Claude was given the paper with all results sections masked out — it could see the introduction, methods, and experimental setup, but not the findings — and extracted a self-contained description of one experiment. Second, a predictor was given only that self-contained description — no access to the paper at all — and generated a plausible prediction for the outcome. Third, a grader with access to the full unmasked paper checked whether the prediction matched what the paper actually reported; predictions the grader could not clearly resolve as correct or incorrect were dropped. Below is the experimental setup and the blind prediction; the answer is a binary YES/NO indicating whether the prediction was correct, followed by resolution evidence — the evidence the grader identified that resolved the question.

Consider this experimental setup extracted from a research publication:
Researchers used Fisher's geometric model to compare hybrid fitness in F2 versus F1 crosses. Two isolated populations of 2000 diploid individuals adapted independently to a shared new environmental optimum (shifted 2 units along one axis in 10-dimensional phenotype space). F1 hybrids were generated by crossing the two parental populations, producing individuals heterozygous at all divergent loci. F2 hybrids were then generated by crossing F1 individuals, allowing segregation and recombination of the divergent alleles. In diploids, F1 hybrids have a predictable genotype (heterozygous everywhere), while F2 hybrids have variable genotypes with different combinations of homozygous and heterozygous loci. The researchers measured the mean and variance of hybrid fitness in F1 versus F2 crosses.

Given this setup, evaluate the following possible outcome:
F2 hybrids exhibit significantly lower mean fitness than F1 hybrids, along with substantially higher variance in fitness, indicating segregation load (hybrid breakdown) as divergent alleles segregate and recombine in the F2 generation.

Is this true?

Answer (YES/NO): YES